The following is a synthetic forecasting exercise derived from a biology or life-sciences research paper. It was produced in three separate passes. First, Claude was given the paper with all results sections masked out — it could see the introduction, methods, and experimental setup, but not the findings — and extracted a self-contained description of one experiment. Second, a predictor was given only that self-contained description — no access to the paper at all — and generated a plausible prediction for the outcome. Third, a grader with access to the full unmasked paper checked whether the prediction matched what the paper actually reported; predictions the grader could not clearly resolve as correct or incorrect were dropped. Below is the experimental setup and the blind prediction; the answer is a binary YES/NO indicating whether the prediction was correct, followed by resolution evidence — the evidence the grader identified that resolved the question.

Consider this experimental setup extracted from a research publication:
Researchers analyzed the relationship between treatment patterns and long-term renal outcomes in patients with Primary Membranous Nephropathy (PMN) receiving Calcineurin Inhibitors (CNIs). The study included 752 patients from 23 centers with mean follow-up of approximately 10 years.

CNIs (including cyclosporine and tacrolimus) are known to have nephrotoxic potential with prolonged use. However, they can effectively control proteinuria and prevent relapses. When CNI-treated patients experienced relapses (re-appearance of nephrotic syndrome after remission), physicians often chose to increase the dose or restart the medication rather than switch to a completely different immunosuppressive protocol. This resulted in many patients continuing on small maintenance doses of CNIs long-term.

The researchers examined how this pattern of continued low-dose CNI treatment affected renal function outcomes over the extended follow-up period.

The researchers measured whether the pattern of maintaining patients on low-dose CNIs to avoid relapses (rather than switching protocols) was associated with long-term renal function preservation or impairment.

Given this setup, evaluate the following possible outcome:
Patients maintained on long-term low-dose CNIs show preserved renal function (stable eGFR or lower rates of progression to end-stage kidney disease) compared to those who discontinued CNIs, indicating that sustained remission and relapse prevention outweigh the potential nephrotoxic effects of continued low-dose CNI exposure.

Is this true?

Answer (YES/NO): NO